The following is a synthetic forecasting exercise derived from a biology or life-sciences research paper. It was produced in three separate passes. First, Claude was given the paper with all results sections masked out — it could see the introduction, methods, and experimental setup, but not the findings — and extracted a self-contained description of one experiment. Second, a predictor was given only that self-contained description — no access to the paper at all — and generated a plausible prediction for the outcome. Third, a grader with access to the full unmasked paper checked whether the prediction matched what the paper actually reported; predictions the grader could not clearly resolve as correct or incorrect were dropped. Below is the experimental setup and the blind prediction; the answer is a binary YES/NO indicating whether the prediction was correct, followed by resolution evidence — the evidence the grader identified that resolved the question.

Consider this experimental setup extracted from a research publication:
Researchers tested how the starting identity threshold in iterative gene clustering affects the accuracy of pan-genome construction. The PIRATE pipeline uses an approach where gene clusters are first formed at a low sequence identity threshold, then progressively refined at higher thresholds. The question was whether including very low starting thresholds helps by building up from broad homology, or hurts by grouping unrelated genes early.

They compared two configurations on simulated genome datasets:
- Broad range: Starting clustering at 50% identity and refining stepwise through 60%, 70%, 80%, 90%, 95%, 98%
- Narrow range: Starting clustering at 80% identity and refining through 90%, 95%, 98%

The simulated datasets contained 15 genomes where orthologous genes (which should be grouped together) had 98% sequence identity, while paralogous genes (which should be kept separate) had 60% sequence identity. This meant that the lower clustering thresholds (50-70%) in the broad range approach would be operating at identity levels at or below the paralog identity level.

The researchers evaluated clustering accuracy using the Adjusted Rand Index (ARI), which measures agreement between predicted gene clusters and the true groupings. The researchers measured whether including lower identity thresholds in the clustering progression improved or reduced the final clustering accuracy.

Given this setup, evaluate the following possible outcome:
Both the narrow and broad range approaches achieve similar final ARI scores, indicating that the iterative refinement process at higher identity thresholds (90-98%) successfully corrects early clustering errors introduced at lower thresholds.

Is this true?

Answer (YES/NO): NO